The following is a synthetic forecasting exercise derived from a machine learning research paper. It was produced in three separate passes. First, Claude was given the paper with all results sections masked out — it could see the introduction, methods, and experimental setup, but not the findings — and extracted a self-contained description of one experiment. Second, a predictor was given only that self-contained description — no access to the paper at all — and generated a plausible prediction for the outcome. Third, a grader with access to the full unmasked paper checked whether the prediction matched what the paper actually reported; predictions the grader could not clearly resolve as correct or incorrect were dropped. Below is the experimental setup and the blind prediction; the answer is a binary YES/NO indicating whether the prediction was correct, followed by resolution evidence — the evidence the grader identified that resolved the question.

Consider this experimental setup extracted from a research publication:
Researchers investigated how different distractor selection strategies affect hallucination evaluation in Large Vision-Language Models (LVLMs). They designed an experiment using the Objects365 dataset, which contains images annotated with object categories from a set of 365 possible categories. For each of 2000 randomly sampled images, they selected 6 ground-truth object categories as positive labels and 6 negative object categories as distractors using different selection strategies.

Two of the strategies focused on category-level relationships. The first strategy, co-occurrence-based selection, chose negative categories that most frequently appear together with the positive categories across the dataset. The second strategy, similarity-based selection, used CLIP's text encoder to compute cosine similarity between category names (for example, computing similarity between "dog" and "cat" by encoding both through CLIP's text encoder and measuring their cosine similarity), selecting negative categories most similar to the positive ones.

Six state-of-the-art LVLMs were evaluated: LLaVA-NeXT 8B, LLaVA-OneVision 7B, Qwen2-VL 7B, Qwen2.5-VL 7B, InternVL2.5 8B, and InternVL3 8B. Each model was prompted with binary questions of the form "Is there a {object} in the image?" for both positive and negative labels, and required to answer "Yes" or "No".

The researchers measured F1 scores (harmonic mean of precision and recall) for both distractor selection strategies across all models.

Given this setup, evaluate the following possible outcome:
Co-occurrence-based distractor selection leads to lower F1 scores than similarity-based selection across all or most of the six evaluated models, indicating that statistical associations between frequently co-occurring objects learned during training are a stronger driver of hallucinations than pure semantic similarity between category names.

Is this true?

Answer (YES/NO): NO